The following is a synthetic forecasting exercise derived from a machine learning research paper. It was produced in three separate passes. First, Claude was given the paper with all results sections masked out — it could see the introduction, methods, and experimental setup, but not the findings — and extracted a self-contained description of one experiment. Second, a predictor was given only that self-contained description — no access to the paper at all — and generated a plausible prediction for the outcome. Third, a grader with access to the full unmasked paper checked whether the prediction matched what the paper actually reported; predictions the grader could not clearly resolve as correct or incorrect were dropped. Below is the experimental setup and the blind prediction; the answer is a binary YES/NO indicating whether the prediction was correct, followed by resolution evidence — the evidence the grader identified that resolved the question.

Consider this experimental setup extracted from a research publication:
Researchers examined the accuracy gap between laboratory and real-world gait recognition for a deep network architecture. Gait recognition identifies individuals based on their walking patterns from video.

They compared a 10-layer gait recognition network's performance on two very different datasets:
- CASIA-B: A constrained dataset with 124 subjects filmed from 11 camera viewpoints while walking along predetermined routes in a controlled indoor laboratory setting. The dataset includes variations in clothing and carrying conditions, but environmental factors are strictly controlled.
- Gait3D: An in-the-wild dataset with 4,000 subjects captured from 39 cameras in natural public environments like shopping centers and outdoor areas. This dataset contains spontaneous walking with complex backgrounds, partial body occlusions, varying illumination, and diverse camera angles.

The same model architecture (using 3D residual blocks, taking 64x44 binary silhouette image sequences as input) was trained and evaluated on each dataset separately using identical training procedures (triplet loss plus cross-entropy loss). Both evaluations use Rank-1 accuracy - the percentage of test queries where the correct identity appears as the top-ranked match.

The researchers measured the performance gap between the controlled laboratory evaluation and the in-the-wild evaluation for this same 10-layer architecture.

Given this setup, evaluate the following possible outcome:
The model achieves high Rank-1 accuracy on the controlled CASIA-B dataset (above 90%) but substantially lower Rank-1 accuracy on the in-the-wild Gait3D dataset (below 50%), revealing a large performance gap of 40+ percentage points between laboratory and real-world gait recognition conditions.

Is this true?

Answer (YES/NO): NO